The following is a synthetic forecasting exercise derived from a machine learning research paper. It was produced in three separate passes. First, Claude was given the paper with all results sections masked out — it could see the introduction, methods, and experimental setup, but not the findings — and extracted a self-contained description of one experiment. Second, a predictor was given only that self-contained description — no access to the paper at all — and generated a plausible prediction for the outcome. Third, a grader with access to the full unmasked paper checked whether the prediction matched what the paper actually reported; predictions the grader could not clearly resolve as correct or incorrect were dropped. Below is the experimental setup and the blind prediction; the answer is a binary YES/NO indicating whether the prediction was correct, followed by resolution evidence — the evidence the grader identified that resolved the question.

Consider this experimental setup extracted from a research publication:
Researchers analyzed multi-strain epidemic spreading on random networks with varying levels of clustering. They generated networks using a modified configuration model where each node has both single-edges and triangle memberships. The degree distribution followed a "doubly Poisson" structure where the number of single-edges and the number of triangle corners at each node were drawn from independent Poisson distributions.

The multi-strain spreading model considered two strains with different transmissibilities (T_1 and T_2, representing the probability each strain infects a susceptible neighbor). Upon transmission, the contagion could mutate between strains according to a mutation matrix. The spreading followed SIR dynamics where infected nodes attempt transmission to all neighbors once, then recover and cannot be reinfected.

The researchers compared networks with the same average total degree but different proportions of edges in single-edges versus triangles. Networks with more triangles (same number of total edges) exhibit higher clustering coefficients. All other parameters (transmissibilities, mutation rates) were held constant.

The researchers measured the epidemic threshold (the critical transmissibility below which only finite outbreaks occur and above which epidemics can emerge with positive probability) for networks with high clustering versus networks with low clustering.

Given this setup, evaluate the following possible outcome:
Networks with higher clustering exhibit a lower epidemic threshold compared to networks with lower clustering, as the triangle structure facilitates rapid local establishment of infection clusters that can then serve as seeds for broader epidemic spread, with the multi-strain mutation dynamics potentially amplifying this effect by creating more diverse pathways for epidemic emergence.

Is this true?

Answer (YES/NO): NO